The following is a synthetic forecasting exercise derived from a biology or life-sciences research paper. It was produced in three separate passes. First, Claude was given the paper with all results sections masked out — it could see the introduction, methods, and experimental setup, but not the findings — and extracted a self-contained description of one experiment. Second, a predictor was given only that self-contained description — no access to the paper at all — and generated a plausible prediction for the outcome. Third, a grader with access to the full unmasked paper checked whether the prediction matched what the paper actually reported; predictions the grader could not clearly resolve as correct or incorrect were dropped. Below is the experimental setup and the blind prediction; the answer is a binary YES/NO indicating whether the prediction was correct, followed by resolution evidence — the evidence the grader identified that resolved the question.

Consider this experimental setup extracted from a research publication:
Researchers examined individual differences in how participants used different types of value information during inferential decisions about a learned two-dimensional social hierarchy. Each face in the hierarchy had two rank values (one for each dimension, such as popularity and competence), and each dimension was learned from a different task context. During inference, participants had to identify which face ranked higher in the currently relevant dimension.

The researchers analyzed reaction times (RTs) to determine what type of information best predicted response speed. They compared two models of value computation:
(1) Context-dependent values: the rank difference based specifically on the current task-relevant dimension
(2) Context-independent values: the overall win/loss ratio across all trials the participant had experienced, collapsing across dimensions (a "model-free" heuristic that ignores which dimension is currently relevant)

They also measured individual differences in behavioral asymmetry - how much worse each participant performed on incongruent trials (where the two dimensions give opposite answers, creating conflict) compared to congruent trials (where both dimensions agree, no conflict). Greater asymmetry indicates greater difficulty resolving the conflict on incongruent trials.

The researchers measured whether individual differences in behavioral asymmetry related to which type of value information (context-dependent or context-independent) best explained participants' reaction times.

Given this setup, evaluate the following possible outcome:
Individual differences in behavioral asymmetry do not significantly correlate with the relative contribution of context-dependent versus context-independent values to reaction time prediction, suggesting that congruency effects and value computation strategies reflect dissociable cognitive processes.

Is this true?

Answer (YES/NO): NO